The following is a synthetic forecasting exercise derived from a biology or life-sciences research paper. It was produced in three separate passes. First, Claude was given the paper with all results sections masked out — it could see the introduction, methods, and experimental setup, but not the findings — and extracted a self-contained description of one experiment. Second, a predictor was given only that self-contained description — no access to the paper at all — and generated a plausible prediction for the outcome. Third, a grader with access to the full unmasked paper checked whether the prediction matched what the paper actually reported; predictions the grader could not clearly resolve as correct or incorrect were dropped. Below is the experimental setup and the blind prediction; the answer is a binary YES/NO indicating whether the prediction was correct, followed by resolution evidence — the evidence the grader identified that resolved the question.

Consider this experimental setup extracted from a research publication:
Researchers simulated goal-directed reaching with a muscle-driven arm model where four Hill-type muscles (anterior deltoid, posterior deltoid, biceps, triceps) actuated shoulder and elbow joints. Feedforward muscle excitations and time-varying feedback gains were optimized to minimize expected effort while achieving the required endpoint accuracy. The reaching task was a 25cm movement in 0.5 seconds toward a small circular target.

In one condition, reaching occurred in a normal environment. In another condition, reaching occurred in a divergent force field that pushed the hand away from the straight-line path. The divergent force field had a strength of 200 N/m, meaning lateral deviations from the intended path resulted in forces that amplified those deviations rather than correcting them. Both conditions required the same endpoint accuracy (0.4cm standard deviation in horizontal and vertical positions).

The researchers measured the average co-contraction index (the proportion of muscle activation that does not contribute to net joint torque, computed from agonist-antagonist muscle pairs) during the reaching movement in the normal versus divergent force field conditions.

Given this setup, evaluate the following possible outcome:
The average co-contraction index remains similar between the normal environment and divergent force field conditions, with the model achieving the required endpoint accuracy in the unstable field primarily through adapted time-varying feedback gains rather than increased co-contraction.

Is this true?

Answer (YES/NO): YES